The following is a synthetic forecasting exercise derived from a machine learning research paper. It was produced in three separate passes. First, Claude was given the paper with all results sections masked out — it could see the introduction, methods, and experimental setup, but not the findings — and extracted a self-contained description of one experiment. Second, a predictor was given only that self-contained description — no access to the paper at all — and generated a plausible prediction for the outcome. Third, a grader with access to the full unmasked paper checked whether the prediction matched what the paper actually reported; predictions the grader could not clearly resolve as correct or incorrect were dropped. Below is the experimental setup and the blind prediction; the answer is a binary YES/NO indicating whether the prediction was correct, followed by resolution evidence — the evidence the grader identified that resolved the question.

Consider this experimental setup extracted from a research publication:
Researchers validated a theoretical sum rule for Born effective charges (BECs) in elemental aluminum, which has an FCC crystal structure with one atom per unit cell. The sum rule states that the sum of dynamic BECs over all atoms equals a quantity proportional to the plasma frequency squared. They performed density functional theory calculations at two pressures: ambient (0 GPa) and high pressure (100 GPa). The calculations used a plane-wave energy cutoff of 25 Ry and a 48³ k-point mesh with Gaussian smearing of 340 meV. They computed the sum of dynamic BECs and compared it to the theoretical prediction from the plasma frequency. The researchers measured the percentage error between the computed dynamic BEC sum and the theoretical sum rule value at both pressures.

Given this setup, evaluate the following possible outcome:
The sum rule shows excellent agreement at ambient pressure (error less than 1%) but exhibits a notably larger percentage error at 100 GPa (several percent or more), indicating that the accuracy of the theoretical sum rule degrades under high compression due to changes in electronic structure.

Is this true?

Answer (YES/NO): NO